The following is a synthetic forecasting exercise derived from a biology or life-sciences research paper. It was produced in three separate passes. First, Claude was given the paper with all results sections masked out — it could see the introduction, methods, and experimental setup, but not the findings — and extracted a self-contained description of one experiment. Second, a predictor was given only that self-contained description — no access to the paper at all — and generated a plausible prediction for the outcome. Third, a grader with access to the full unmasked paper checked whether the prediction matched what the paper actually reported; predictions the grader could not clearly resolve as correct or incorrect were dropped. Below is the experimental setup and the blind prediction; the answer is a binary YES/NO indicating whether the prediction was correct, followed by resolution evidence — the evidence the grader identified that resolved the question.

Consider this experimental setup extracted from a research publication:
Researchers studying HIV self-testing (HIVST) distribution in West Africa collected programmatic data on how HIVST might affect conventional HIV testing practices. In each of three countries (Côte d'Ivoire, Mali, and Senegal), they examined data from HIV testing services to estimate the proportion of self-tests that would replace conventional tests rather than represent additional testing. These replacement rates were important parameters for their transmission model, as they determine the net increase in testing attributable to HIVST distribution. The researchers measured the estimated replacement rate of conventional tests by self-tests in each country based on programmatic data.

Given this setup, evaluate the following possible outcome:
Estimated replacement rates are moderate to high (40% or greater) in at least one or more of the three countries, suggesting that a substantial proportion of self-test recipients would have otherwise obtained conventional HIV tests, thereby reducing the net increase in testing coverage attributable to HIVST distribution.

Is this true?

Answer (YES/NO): YES